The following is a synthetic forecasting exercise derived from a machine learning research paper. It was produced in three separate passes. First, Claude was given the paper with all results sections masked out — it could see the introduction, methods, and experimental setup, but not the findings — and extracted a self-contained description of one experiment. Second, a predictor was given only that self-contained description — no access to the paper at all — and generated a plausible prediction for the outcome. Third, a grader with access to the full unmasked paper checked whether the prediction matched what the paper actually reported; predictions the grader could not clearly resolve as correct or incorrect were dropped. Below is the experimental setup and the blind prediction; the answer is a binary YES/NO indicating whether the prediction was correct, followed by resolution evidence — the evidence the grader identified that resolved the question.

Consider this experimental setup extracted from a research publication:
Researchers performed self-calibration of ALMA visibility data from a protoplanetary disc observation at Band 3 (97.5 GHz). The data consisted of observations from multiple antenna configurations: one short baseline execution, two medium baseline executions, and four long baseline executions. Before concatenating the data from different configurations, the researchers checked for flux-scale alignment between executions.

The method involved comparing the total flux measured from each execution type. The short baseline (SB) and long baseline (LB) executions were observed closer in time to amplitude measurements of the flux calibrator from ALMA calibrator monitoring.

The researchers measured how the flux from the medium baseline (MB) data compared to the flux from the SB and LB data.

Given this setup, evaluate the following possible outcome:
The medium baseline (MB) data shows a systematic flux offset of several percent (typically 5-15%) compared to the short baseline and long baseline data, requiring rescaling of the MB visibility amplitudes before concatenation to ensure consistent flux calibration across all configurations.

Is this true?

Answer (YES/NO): NO